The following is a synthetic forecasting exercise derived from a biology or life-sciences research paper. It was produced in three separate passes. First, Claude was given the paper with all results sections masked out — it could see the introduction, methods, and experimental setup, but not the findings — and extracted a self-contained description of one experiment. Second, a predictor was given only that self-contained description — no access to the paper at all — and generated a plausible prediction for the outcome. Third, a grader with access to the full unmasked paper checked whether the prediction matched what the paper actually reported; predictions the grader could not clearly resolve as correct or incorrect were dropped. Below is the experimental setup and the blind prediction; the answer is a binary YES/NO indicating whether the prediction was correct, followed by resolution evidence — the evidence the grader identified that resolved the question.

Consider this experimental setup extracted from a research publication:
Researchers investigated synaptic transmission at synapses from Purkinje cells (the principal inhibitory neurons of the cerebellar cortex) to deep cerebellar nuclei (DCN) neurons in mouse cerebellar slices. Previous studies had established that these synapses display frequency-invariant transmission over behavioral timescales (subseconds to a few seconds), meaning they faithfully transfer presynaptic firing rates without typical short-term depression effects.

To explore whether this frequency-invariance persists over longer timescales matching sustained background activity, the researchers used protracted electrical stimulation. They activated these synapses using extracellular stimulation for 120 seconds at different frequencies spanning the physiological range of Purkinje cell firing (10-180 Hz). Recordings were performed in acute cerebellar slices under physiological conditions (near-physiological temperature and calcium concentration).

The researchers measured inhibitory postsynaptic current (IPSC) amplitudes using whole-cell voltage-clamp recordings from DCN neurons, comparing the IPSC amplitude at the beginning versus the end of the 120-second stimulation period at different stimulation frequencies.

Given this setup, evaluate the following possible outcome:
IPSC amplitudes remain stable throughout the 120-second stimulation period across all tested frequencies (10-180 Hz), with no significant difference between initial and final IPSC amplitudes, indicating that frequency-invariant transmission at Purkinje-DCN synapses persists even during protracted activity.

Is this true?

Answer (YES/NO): NO